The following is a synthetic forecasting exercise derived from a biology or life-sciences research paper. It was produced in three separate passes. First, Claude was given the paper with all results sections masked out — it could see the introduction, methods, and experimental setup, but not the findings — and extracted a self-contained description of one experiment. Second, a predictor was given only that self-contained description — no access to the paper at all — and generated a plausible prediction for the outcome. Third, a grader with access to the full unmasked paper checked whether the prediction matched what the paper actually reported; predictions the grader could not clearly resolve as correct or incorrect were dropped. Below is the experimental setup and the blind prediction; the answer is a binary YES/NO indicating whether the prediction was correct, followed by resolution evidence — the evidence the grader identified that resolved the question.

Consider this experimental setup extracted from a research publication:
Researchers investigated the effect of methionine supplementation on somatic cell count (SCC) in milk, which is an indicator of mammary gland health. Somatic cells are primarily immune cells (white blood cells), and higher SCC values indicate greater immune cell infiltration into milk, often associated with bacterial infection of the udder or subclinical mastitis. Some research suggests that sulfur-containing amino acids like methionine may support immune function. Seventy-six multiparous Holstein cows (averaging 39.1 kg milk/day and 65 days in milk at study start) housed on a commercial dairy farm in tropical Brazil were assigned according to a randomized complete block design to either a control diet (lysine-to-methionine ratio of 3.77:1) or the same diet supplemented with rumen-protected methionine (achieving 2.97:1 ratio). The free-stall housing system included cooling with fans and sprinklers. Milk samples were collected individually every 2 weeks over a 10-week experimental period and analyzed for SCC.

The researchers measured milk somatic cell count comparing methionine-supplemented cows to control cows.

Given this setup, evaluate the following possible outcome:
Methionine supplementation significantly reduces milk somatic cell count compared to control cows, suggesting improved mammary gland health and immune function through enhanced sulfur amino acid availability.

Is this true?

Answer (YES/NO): NO